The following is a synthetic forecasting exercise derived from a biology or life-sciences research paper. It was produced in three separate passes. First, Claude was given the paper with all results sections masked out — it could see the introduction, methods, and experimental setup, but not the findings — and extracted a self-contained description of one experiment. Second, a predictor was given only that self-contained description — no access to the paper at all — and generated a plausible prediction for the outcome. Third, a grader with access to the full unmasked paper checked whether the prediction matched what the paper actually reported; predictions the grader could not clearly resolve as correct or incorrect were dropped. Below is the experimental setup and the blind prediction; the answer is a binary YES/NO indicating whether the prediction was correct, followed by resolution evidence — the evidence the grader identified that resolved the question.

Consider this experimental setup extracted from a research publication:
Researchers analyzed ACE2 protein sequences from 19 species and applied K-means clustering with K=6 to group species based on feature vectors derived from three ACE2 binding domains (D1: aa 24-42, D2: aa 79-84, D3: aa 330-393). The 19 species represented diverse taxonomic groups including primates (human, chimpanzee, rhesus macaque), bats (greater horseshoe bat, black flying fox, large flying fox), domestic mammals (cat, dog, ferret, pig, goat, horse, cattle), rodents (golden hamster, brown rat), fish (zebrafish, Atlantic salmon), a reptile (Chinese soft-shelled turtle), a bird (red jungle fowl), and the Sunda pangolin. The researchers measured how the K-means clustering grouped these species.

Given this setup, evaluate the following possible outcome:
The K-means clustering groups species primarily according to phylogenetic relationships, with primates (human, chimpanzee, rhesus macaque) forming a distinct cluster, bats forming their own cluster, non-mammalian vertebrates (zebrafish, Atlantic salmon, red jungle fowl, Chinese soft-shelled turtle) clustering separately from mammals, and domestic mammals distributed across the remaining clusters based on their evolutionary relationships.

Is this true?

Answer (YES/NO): NO